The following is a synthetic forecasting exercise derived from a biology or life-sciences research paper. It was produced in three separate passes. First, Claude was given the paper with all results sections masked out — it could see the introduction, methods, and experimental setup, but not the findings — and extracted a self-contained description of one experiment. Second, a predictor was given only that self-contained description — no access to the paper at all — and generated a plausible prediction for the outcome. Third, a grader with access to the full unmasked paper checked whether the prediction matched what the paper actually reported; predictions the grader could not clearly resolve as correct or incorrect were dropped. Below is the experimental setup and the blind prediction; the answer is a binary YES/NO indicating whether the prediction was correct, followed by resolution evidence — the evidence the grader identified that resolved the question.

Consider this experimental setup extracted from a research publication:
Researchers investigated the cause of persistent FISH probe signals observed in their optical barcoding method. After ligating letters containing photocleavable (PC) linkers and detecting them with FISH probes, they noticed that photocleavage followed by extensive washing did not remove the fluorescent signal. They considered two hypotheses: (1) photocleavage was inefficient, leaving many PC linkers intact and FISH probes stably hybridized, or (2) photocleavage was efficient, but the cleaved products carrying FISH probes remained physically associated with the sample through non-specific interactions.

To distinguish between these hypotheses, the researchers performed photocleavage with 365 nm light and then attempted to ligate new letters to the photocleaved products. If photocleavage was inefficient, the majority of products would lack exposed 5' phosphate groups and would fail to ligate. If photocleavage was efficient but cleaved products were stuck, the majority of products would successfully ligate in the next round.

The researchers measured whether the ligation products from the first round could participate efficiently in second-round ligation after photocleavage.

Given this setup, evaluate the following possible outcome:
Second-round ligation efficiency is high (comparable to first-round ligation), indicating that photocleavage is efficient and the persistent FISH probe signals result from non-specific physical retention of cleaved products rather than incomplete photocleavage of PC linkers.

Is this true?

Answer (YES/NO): YES